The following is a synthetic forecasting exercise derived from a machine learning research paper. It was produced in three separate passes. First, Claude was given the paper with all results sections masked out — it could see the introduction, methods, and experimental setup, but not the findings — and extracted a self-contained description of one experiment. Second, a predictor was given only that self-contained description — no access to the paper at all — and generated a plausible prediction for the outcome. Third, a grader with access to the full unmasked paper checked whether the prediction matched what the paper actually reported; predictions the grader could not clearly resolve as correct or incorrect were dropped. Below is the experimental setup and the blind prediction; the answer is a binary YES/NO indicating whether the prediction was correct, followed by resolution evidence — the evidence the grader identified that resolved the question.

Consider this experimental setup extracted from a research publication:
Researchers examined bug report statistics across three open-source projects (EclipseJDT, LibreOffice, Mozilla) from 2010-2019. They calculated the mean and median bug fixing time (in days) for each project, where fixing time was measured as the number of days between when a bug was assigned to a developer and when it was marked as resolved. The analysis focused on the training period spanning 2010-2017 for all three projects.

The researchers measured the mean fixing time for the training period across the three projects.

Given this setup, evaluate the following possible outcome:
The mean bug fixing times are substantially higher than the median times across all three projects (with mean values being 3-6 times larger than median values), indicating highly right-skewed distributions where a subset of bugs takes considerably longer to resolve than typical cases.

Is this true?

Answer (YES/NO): NO